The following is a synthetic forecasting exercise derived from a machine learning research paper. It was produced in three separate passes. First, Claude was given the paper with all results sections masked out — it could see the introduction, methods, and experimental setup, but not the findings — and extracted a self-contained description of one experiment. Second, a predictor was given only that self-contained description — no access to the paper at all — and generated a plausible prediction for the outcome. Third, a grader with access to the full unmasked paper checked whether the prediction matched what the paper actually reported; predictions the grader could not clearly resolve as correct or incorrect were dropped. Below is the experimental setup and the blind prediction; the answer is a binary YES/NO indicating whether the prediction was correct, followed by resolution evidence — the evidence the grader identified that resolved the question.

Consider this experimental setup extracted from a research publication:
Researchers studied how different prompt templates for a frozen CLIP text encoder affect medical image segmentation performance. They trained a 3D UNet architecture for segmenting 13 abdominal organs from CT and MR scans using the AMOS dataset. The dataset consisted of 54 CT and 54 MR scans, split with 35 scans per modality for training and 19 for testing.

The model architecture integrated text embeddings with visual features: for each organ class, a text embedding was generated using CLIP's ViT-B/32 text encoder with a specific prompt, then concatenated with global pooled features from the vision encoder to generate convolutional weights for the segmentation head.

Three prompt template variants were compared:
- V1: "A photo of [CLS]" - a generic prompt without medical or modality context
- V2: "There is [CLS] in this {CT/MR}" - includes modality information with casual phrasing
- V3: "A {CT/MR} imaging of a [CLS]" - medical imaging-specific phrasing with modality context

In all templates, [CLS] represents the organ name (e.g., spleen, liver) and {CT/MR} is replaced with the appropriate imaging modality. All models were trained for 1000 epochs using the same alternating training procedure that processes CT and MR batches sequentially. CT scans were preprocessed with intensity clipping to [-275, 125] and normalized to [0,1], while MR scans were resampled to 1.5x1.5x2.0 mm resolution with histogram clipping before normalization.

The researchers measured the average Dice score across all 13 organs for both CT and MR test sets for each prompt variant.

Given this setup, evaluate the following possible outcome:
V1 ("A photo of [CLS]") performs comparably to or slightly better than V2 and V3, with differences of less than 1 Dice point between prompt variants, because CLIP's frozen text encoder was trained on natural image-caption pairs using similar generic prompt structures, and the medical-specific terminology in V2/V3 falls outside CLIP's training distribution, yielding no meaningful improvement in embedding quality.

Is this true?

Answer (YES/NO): NO